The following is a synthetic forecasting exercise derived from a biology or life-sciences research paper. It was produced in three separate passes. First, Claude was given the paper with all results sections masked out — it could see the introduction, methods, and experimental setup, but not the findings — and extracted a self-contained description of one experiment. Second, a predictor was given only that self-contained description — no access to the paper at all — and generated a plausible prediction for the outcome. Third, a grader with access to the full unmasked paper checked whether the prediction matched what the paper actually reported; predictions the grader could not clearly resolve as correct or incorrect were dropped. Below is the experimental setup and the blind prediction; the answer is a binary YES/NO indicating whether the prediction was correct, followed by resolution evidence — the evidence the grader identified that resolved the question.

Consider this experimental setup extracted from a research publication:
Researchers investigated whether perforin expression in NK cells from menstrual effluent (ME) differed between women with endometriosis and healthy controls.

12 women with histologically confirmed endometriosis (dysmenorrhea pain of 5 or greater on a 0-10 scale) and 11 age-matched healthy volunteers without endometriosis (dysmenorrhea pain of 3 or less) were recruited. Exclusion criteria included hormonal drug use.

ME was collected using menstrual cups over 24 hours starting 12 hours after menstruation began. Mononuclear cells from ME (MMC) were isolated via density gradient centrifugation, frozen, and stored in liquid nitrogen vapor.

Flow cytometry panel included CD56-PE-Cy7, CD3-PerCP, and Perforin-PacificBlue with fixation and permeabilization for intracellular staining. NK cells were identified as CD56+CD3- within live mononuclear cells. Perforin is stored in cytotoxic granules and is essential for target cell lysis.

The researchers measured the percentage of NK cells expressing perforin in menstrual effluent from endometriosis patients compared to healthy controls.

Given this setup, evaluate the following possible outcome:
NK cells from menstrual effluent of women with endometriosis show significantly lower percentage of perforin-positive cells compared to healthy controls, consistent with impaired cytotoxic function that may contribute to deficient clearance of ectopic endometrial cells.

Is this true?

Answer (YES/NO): NO